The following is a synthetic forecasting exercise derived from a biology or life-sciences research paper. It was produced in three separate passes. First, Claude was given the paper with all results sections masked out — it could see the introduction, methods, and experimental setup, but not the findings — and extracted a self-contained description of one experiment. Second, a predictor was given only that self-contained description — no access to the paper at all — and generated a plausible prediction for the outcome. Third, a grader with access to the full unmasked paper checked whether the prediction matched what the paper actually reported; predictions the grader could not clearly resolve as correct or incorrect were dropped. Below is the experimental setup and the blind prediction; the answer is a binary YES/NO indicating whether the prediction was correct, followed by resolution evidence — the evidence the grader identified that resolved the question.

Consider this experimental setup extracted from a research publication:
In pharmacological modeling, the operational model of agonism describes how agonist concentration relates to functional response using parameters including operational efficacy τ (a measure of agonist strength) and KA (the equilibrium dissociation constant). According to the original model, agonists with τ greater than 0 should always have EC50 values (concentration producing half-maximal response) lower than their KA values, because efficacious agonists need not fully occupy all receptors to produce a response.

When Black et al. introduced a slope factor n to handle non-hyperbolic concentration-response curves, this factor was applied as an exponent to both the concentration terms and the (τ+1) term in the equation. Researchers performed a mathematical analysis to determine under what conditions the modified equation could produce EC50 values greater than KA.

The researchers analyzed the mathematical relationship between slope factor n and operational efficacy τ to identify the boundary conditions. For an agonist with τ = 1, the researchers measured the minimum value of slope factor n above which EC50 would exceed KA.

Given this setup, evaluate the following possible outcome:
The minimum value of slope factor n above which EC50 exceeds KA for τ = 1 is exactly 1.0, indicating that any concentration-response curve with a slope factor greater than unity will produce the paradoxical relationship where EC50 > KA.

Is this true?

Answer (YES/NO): NO